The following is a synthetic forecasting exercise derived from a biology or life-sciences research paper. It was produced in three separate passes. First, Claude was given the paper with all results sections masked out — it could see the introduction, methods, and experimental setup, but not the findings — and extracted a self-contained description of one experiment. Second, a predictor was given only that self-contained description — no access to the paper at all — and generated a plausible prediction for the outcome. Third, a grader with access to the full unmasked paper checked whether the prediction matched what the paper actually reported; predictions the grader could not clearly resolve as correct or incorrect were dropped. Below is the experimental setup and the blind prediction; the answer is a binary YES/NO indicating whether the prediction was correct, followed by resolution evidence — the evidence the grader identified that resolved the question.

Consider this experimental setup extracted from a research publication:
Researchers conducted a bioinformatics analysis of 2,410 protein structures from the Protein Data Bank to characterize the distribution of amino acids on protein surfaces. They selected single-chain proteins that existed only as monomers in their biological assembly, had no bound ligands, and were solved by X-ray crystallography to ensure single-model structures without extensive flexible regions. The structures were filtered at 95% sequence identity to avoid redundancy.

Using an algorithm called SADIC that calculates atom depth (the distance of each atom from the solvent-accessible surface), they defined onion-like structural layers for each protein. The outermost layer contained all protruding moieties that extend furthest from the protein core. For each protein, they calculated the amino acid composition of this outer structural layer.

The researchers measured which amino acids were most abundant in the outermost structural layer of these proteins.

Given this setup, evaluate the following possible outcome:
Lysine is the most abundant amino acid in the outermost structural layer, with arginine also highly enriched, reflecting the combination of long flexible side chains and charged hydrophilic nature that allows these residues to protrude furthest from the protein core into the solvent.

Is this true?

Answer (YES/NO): NO